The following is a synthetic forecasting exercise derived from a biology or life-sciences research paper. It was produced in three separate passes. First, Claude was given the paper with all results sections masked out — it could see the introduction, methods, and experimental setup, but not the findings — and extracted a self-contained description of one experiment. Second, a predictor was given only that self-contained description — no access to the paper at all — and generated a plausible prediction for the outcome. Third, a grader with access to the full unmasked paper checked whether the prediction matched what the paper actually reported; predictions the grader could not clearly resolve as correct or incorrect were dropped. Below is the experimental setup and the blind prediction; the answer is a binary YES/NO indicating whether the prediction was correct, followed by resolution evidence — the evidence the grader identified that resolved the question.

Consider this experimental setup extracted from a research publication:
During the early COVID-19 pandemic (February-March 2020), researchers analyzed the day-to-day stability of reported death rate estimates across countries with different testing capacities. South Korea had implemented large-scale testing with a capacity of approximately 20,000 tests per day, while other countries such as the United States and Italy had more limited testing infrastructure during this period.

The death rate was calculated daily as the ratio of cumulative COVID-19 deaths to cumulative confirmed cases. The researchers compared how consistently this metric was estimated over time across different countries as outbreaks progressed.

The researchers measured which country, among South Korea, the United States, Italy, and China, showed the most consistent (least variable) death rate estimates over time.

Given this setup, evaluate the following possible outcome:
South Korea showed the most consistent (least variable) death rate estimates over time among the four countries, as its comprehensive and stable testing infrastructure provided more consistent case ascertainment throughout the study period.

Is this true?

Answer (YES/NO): YES